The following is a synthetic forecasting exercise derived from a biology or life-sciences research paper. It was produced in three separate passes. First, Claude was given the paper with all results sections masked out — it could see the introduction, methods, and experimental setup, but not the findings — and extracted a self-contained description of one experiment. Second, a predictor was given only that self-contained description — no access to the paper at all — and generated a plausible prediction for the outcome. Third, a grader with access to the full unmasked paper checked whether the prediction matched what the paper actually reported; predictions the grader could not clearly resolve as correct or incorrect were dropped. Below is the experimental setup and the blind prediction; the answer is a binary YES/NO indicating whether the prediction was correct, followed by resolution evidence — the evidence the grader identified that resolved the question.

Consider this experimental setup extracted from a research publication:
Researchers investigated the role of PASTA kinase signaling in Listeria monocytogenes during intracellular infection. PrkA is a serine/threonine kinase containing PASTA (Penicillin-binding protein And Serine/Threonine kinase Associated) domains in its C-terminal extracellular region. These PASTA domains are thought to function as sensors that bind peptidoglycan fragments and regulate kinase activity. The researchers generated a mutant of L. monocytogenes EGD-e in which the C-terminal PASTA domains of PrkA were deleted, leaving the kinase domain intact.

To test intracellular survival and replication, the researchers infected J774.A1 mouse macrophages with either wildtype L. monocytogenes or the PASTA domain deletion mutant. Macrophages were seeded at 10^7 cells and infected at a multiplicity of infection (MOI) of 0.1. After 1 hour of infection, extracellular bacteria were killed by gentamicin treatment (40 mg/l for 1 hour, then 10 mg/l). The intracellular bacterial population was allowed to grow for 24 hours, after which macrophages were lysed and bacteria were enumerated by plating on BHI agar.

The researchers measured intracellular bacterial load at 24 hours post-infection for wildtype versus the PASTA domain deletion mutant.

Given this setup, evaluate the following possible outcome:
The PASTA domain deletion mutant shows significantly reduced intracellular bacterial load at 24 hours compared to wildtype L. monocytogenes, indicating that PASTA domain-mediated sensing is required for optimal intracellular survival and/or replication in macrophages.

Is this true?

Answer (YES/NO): YES